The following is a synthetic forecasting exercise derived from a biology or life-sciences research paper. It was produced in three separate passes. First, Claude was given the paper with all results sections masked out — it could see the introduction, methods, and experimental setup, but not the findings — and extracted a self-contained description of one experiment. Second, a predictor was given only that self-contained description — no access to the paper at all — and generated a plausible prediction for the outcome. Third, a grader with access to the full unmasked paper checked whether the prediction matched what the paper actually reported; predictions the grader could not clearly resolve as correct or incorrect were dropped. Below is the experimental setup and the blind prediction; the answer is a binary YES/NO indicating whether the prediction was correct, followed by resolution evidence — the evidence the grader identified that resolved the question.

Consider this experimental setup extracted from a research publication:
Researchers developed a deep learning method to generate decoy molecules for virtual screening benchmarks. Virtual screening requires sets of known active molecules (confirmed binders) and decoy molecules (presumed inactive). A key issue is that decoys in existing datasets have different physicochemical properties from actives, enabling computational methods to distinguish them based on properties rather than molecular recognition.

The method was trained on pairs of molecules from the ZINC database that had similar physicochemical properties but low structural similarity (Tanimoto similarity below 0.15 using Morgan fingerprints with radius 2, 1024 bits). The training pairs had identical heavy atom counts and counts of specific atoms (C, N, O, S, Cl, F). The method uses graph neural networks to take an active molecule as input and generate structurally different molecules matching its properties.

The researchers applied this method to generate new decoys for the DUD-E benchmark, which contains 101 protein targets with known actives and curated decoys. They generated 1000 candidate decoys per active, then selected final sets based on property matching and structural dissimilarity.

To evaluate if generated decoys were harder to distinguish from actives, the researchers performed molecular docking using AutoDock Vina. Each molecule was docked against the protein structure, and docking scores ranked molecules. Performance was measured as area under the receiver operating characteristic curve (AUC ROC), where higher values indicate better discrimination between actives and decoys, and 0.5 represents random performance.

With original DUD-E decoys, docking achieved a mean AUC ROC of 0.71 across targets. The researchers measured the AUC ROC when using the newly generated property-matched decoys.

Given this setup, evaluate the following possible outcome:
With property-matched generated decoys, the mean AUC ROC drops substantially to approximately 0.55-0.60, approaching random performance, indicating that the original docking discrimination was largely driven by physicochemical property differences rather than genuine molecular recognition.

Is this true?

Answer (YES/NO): NO